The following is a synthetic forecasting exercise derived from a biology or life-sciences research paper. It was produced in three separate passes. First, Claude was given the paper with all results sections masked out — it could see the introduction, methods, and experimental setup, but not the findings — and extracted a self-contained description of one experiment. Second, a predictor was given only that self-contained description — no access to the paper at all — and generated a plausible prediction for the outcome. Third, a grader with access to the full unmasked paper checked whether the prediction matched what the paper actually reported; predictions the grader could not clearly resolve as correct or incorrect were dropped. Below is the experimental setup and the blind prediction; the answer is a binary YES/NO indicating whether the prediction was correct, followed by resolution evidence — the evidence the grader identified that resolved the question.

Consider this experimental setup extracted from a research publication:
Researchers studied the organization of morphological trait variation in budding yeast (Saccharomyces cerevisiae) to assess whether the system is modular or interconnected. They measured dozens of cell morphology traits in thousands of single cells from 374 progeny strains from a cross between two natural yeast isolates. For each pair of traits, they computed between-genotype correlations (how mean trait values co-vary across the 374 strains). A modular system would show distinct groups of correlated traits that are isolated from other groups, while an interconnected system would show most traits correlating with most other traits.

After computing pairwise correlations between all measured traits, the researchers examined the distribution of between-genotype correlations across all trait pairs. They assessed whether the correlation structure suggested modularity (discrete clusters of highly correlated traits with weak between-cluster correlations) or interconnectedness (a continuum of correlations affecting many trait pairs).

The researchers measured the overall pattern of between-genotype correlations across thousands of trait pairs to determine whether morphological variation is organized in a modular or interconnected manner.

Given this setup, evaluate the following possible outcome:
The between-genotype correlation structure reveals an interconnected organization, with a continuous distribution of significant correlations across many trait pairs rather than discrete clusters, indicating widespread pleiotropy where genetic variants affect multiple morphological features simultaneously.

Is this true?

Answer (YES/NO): NO